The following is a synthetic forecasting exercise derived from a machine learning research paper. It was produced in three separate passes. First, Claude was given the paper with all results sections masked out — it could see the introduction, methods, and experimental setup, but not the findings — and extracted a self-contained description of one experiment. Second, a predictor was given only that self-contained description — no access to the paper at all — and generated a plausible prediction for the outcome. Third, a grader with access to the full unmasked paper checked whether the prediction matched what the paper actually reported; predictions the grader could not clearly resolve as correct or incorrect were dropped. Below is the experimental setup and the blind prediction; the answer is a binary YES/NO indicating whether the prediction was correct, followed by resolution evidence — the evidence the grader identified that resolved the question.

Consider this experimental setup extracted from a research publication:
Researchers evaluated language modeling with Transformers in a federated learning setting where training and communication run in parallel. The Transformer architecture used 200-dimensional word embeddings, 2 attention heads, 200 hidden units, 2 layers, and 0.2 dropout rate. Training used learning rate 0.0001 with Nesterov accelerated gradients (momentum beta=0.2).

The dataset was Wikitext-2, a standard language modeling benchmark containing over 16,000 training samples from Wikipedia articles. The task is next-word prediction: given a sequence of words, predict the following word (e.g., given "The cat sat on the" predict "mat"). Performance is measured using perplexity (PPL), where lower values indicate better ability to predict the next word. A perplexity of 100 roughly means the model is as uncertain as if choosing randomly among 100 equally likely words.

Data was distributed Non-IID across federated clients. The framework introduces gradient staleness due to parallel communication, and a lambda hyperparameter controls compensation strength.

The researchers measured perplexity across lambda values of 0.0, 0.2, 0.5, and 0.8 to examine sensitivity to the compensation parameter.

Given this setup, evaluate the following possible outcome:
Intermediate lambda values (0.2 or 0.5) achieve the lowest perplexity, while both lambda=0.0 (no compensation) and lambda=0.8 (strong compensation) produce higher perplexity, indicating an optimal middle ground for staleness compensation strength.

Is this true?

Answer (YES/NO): NO